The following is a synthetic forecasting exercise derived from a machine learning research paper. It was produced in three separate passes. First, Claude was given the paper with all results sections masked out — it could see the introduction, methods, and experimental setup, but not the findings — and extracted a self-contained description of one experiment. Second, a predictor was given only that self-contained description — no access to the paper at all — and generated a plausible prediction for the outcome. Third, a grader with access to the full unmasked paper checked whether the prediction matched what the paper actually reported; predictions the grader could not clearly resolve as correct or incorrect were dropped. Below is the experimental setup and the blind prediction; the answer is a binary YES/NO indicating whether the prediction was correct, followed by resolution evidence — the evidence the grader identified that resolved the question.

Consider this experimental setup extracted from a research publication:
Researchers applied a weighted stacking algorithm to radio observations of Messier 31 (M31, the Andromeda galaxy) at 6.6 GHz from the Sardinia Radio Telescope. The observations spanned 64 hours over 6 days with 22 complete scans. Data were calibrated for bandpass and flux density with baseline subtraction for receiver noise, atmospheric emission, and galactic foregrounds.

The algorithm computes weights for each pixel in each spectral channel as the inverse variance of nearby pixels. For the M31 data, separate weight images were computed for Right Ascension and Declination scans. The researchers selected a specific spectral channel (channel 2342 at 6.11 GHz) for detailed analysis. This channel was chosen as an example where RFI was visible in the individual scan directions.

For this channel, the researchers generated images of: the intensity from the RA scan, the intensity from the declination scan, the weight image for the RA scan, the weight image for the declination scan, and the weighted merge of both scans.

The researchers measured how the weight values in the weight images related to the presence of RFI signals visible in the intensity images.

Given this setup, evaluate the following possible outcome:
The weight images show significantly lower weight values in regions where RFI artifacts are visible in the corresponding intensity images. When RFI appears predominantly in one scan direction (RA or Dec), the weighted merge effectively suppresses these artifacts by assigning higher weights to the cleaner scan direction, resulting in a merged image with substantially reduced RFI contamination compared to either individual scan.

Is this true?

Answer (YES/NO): YES